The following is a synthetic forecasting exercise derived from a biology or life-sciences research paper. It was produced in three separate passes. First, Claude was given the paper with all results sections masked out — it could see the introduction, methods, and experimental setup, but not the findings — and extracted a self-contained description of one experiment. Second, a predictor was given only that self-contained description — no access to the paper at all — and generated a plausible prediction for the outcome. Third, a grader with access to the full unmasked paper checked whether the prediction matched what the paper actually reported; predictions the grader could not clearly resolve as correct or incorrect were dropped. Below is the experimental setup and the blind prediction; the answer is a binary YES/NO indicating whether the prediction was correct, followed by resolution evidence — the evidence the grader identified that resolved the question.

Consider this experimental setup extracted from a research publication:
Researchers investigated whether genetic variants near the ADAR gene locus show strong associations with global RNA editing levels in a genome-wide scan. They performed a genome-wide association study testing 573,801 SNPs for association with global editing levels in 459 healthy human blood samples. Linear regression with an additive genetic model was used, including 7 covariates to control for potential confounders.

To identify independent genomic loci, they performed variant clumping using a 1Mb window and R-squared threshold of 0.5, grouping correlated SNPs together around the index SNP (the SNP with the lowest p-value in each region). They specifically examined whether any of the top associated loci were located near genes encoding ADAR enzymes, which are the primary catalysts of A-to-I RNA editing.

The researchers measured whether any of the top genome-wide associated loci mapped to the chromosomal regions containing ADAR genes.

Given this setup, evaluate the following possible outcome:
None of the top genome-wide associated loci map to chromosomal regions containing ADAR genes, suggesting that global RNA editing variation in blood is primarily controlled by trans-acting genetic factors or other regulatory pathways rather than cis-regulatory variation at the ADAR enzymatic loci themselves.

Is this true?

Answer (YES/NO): YES